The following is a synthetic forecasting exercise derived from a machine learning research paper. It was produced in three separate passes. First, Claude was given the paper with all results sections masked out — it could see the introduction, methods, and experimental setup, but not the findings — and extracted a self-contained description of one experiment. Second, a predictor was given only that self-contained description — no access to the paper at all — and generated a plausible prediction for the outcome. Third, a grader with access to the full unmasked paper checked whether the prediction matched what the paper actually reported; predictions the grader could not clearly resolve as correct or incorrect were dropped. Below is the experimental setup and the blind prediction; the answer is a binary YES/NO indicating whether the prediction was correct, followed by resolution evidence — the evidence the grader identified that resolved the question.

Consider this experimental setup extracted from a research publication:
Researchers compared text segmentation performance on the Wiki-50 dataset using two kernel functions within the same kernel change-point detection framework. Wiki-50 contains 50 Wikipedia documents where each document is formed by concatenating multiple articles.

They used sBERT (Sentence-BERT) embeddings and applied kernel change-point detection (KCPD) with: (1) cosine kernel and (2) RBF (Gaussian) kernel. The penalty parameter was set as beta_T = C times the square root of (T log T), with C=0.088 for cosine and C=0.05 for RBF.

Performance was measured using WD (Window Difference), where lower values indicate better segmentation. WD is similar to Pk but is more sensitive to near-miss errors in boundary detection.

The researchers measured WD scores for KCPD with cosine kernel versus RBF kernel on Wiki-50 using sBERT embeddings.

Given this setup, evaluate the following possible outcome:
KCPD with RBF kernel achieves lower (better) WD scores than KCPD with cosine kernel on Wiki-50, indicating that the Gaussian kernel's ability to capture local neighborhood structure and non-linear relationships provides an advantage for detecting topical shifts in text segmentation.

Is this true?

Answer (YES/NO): NO